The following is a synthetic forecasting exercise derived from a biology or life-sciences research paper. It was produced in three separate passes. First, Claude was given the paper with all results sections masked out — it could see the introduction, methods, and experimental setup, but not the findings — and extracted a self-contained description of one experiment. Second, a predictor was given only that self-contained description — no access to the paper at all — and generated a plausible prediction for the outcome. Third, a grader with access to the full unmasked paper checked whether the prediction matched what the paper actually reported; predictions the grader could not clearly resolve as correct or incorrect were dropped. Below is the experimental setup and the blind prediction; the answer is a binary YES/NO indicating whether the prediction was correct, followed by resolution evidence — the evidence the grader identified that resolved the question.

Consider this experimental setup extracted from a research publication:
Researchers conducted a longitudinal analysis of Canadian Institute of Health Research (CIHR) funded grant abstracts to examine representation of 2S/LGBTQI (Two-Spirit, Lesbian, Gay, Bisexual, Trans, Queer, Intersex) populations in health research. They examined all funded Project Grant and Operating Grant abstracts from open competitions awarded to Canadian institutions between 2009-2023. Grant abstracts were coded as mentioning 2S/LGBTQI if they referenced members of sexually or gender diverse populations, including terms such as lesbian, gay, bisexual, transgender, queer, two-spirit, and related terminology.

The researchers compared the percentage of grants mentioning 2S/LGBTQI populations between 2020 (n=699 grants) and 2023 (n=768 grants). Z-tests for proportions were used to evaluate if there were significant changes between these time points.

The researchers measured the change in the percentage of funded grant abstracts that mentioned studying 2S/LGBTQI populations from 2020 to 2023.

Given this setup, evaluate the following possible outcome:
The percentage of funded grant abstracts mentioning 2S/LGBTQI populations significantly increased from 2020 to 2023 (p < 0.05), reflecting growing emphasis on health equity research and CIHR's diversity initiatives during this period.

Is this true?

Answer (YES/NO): YES